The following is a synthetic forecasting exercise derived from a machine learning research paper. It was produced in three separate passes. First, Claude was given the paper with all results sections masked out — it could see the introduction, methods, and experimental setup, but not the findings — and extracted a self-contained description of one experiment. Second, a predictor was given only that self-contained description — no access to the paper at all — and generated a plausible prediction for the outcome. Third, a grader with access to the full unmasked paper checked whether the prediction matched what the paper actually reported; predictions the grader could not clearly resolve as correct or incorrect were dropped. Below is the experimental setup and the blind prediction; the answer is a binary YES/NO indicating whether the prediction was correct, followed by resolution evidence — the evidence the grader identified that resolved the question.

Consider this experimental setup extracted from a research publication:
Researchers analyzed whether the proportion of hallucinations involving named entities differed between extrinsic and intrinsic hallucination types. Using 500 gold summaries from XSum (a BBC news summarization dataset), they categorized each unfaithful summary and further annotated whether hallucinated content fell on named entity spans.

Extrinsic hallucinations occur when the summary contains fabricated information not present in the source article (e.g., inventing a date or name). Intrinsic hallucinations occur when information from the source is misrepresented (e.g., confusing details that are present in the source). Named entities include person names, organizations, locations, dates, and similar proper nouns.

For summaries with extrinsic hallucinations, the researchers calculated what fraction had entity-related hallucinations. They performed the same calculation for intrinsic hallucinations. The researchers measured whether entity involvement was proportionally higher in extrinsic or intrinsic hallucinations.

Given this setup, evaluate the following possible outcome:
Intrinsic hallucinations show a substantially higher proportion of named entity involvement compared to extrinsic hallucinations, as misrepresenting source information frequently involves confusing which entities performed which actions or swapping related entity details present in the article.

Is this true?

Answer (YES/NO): NO